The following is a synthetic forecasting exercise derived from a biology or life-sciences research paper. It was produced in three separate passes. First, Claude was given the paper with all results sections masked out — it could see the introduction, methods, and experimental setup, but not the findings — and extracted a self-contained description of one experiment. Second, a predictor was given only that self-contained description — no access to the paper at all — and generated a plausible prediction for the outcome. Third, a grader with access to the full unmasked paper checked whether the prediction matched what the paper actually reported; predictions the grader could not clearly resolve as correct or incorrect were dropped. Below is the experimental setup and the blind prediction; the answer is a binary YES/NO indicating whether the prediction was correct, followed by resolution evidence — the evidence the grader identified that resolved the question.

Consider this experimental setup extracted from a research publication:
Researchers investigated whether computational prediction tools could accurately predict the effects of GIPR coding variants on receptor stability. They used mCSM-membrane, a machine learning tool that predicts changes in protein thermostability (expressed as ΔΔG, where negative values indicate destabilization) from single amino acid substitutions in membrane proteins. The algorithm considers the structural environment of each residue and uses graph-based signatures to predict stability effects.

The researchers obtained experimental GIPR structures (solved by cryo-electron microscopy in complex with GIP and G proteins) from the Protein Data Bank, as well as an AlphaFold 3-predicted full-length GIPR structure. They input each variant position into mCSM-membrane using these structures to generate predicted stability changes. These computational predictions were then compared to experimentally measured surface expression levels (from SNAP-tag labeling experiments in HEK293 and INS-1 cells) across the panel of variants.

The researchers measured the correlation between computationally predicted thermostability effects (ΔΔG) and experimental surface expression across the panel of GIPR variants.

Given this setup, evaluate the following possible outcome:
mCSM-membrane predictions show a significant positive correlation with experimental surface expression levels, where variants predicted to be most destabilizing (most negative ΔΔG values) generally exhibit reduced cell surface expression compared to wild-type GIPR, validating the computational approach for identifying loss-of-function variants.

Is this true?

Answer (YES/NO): YES